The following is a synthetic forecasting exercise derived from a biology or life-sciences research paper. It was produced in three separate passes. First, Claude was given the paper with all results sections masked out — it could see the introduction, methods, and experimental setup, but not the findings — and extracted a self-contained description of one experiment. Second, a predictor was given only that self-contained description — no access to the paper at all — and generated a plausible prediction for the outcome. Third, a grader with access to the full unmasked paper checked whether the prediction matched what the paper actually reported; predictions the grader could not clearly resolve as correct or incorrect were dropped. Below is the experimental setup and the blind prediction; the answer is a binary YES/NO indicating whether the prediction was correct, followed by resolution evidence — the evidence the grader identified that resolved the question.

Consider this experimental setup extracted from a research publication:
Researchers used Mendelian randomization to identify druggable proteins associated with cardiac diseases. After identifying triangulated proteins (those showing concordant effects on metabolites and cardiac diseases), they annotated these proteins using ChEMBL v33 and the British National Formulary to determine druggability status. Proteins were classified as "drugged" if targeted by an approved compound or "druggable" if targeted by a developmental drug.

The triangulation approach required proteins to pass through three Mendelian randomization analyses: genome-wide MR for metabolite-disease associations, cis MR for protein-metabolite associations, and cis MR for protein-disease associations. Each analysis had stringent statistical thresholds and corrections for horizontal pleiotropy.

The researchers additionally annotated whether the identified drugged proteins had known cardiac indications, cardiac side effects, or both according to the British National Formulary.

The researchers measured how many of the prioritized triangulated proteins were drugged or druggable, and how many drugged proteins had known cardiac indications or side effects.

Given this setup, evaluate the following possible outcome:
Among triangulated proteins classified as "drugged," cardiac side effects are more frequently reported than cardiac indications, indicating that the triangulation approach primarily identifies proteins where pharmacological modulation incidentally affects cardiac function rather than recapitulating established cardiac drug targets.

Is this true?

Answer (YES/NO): NO